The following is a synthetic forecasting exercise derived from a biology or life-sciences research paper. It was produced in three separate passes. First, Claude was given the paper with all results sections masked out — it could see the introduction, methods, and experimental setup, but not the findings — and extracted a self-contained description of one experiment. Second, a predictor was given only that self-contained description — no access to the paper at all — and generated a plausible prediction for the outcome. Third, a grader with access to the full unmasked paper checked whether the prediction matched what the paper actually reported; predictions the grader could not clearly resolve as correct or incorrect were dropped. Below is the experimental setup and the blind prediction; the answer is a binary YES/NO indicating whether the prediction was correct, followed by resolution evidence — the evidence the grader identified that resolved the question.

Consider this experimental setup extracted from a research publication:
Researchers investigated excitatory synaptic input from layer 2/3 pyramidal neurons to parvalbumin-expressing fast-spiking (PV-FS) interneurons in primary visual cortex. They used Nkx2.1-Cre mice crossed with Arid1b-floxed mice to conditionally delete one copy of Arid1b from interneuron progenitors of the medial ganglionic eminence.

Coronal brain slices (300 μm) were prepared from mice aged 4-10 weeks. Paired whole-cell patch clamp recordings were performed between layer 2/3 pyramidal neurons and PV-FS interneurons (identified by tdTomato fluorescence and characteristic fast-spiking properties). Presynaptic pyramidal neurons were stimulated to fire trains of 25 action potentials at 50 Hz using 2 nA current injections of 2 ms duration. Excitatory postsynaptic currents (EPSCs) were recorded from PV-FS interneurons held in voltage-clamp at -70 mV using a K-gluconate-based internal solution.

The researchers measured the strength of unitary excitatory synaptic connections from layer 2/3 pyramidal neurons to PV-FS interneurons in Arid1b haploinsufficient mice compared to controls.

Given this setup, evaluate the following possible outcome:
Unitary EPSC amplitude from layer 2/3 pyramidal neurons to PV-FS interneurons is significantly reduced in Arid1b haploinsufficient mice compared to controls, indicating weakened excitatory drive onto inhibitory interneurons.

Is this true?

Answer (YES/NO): NO